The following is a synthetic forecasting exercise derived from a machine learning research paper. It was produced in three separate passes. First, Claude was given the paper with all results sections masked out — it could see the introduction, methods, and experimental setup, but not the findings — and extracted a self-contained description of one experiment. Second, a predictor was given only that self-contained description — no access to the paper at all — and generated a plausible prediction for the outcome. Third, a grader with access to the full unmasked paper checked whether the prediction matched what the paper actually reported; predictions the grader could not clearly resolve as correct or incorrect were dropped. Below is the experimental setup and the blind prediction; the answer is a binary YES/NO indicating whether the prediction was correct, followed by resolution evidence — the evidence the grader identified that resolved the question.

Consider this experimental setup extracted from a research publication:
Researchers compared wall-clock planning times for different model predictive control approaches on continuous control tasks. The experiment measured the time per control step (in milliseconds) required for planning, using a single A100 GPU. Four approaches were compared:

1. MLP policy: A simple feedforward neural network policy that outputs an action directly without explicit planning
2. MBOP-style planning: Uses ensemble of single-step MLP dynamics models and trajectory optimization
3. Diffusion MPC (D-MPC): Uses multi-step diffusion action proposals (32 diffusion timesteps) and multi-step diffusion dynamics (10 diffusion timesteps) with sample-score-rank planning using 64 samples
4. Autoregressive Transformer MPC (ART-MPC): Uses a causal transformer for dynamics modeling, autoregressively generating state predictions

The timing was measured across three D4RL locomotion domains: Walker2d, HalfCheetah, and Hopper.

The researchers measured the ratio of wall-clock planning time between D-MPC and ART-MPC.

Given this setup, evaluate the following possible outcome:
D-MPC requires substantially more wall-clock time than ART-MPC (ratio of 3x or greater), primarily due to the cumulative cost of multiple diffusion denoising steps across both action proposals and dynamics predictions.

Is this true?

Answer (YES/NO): NO